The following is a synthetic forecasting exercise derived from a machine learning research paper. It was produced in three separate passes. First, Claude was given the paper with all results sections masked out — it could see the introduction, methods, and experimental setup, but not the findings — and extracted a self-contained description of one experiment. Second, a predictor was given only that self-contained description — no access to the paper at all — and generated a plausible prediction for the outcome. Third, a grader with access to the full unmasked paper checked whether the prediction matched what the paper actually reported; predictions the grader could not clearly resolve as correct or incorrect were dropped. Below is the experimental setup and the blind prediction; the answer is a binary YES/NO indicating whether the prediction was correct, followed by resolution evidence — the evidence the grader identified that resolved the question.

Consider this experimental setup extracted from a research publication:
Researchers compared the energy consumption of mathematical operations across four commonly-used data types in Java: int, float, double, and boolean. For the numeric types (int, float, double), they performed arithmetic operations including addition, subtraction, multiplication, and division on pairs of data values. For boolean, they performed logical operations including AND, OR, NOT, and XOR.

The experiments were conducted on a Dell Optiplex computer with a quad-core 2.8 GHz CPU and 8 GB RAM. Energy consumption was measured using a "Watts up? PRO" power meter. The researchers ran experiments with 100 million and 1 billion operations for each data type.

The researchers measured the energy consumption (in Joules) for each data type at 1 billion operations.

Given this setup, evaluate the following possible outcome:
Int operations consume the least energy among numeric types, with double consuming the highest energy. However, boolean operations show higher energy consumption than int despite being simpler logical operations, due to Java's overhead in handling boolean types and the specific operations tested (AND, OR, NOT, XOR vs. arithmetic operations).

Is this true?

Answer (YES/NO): YES